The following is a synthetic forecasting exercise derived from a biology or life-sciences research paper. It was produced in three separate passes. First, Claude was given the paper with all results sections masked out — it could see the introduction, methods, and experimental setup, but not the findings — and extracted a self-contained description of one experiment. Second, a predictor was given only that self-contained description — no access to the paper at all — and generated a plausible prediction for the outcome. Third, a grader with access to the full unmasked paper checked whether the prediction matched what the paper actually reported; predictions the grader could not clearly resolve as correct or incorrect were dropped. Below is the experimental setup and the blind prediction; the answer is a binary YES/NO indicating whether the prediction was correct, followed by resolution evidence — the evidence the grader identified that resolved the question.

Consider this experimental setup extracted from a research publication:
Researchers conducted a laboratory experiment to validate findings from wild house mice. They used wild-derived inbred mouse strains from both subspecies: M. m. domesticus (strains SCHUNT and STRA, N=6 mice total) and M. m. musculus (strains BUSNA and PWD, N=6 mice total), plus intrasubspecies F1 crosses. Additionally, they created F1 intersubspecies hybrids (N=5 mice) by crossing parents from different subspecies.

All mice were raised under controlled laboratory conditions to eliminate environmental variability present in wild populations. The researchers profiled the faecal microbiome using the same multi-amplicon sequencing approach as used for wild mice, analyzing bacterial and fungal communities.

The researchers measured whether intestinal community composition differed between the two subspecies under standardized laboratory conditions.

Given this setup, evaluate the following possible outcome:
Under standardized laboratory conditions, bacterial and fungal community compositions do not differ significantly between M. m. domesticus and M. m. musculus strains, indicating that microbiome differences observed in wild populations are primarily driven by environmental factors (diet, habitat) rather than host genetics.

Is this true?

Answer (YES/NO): NO